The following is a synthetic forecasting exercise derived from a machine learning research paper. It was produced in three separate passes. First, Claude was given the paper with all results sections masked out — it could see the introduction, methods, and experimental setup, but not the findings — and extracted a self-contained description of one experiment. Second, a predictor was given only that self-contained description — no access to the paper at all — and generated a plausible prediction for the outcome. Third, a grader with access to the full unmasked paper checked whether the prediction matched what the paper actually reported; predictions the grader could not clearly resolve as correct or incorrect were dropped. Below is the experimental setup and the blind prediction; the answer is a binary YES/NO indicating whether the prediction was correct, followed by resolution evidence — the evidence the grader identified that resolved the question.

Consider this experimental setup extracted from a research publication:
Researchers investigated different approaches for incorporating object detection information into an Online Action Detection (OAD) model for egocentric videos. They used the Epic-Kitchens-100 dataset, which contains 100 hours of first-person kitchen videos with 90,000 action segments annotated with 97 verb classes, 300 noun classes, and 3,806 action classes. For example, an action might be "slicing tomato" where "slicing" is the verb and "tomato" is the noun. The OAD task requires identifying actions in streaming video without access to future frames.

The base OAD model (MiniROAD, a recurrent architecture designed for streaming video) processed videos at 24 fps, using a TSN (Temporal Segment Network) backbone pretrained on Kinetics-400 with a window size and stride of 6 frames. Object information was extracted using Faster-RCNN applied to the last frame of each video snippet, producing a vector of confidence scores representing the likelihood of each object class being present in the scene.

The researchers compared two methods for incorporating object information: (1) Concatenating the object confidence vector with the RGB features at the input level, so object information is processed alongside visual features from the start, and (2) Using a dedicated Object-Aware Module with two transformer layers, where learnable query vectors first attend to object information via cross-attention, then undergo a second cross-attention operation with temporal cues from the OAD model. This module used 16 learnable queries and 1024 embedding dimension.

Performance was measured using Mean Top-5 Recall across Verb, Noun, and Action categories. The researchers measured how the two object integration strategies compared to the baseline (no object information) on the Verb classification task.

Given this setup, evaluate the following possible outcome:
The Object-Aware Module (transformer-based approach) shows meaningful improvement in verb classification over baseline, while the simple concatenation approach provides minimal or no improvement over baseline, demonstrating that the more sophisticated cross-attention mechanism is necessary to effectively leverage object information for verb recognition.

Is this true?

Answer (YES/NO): YES